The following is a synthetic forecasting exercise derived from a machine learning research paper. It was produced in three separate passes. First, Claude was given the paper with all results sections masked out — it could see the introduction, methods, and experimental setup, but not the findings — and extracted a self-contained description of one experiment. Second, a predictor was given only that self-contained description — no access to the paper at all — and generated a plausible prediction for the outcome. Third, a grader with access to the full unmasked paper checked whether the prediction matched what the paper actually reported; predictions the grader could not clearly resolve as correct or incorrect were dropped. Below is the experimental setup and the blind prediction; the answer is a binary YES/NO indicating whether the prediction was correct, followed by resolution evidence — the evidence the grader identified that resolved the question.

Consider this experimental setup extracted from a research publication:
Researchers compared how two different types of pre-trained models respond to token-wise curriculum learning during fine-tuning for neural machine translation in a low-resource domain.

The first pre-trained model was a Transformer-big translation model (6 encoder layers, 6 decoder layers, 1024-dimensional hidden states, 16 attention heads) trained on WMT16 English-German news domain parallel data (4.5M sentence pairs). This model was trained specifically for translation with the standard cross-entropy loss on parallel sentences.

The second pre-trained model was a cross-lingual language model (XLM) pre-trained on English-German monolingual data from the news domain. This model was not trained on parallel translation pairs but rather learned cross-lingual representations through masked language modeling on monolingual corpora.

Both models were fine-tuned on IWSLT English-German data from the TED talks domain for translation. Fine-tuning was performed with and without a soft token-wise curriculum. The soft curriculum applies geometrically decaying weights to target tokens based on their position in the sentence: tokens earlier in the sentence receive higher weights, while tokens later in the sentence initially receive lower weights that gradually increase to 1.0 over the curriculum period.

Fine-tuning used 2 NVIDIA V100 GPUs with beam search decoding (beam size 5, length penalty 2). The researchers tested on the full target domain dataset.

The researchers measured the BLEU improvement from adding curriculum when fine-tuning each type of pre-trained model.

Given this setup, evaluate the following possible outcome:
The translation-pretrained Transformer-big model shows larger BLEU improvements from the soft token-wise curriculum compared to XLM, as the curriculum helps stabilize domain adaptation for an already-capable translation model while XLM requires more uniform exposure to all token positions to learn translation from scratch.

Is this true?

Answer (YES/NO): NO